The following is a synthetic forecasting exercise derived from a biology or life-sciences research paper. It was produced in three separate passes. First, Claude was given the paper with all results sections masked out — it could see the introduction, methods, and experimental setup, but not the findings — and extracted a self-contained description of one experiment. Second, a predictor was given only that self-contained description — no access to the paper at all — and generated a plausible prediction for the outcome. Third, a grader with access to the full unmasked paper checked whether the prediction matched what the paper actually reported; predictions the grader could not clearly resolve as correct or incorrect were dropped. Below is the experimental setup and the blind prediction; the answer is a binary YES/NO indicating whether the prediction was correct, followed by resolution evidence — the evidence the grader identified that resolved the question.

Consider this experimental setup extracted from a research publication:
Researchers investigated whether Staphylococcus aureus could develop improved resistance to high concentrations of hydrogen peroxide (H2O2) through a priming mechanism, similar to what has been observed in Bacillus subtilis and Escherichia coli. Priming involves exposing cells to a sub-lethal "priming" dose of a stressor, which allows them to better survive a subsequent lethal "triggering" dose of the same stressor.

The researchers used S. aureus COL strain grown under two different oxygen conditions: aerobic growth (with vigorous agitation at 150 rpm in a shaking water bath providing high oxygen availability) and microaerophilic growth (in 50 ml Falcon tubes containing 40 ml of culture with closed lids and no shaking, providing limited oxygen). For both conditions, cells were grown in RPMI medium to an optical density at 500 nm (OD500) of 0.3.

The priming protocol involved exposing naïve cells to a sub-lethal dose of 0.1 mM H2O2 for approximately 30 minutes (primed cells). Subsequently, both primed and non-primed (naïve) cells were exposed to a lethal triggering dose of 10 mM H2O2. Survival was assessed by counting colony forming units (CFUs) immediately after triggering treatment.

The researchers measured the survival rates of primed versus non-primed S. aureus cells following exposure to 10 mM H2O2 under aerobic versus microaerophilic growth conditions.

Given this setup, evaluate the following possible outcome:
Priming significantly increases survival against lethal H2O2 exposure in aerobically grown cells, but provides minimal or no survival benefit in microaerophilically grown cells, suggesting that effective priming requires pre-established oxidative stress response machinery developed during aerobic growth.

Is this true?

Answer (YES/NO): NO